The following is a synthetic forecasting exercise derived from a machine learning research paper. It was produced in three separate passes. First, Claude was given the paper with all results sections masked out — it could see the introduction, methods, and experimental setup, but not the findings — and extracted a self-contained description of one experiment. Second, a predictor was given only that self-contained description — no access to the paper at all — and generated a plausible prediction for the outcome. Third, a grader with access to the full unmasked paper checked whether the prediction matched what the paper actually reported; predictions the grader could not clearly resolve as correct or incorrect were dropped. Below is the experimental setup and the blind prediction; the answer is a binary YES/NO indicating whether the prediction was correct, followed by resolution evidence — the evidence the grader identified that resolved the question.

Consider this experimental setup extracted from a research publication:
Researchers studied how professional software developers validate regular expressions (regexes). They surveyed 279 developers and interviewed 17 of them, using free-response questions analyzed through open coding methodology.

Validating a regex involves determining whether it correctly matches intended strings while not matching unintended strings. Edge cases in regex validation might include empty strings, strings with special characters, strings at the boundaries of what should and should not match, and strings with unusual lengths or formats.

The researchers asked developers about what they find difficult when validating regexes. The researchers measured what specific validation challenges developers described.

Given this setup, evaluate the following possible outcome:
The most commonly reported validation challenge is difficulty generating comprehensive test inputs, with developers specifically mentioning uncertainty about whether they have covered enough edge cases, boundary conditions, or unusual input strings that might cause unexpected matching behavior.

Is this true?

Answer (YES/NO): YES